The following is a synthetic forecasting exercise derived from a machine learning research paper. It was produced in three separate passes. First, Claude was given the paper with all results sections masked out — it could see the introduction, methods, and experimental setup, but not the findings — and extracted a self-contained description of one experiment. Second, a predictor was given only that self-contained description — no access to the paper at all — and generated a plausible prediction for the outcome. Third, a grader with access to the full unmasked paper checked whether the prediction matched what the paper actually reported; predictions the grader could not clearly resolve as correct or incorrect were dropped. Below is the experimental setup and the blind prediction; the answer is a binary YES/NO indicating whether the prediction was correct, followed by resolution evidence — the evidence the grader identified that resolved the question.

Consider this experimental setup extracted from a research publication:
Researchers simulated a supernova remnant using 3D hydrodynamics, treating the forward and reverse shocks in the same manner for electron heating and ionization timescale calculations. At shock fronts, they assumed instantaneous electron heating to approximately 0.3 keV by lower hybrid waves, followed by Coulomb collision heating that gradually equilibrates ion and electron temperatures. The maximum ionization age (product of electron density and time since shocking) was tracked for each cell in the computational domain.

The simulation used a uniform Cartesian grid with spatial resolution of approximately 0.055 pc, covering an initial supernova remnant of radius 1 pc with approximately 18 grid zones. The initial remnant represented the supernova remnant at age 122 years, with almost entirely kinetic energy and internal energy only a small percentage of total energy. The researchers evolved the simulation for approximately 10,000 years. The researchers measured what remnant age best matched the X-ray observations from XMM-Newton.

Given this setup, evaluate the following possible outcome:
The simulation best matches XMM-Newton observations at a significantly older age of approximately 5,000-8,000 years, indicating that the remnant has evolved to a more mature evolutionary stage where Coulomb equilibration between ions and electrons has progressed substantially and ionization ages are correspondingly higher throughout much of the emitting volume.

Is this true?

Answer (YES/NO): YES